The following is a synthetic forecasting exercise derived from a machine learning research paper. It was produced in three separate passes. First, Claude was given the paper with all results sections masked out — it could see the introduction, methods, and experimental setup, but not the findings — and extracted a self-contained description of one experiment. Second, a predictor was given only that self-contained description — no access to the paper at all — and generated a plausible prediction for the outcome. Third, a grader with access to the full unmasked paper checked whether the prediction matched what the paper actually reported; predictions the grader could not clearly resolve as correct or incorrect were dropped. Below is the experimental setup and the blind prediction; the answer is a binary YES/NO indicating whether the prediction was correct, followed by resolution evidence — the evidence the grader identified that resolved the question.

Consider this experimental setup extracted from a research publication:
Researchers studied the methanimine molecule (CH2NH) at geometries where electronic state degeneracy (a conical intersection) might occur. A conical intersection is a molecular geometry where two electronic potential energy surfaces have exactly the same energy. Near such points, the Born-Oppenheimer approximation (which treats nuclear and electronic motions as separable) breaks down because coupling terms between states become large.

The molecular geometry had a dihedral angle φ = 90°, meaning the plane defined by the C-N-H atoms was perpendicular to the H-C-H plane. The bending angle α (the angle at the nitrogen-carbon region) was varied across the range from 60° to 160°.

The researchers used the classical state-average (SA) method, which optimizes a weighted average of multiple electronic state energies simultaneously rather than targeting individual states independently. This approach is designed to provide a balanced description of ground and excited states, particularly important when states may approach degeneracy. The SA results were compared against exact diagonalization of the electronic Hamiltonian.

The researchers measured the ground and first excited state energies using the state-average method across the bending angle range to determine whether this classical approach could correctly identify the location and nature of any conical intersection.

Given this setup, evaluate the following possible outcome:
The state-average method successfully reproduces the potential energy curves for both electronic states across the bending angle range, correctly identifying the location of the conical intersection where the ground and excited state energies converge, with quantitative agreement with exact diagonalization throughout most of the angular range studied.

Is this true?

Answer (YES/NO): NO